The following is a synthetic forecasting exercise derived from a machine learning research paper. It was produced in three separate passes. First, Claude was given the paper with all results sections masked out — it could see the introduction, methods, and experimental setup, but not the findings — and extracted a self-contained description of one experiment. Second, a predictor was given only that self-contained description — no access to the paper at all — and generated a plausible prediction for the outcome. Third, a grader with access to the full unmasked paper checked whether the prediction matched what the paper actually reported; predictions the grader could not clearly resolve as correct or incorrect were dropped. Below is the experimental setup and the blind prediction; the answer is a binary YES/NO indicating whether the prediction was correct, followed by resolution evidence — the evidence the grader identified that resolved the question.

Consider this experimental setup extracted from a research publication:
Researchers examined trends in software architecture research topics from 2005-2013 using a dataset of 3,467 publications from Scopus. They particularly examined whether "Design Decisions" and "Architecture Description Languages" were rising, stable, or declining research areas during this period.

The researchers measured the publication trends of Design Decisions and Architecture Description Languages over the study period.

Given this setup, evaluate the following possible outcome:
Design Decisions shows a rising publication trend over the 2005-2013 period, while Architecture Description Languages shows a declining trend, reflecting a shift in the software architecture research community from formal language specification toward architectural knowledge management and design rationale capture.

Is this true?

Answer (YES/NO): NO